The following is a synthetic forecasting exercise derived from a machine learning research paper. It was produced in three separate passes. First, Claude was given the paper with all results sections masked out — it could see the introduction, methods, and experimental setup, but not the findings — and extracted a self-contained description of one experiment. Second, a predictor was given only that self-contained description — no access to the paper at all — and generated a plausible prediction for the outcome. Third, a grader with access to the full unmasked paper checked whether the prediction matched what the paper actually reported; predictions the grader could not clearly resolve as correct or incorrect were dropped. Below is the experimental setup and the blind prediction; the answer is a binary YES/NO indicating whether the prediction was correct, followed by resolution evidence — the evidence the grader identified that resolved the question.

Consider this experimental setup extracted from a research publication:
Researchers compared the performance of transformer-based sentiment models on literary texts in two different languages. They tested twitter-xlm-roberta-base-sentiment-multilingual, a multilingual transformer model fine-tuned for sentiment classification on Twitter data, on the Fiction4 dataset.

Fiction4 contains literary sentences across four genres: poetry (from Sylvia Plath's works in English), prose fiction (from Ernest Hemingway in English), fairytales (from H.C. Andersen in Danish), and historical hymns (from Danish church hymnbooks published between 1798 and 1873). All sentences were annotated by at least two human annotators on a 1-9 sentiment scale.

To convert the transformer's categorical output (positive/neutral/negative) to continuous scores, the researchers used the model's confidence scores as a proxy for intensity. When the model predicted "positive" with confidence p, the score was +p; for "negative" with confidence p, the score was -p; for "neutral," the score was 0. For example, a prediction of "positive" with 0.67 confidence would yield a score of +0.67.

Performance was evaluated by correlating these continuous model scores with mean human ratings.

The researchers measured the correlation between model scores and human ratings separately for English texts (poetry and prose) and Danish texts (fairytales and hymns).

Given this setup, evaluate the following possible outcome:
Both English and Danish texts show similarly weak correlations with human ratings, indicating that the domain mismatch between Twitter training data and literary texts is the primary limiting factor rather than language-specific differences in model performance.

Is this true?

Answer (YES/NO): NO